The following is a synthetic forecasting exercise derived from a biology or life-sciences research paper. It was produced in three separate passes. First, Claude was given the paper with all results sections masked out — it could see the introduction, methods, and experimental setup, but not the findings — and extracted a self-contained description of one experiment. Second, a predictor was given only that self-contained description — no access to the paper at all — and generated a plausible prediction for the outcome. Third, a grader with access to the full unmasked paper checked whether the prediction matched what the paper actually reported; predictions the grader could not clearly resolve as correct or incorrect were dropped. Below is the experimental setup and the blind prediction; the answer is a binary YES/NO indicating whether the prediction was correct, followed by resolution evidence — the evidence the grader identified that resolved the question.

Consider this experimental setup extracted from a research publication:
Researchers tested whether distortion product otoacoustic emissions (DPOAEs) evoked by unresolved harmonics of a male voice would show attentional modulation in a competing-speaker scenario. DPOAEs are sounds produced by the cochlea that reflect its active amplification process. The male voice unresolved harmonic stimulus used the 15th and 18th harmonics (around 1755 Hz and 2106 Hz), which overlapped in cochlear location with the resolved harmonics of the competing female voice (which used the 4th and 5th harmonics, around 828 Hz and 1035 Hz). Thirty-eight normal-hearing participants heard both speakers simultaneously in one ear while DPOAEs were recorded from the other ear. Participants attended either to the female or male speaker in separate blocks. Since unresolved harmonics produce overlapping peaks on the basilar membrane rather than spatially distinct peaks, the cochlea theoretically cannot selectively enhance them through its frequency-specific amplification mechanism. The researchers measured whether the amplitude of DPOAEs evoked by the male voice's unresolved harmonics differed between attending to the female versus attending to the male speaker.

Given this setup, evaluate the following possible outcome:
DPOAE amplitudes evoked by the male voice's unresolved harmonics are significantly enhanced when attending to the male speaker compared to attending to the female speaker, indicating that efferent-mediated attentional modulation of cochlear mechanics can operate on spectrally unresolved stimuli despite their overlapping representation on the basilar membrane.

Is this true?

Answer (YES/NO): NO